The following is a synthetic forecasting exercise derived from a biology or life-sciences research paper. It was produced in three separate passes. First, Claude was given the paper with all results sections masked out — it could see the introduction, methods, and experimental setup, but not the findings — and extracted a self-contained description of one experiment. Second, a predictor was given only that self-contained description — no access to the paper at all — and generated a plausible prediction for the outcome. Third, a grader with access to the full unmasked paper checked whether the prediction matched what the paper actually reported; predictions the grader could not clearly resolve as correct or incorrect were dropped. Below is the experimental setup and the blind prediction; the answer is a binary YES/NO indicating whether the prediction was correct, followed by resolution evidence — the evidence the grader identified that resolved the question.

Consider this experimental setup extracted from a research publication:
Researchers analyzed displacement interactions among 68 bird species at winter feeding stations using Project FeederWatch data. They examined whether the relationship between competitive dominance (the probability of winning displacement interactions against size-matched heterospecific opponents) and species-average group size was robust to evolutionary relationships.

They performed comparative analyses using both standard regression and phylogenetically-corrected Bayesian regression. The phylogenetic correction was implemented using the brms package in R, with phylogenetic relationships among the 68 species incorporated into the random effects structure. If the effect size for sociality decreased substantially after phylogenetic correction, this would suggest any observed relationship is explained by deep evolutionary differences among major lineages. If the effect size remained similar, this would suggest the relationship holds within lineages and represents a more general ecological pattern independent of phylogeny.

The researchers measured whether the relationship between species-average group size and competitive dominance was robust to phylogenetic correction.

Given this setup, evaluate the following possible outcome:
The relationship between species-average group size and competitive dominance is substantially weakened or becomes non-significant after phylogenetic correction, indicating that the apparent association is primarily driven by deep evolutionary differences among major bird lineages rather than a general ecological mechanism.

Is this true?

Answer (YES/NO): NO